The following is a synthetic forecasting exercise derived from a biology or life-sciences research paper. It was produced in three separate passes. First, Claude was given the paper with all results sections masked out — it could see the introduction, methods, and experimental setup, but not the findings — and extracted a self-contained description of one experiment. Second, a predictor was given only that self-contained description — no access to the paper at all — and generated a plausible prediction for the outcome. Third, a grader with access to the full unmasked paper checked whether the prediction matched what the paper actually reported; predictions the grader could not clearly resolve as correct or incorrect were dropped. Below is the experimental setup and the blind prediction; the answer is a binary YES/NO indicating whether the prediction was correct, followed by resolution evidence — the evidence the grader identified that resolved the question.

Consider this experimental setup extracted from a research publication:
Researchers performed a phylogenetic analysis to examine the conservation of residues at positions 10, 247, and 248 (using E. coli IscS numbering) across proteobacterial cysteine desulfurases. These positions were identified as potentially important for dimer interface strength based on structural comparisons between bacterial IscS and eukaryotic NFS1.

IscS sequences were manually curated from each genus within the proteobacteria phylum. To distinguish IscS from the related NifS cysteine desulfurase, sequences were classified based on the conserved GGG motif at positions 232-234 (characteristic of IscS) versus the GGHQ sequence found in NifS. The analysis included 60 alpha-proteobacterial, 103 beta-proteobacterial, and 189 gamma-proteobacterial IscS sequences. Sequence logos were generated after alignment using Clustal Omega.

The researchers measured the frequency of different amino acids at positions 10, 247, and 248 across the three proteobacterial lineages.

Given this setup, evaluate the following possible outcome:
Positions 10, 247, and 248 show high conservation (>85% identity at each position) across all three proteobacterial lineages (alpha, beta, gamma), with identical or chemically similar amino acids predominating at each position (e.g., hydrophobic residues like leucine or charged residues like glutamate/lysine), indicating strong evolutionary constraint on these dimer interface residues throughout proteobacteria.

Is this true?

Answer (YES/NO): NO